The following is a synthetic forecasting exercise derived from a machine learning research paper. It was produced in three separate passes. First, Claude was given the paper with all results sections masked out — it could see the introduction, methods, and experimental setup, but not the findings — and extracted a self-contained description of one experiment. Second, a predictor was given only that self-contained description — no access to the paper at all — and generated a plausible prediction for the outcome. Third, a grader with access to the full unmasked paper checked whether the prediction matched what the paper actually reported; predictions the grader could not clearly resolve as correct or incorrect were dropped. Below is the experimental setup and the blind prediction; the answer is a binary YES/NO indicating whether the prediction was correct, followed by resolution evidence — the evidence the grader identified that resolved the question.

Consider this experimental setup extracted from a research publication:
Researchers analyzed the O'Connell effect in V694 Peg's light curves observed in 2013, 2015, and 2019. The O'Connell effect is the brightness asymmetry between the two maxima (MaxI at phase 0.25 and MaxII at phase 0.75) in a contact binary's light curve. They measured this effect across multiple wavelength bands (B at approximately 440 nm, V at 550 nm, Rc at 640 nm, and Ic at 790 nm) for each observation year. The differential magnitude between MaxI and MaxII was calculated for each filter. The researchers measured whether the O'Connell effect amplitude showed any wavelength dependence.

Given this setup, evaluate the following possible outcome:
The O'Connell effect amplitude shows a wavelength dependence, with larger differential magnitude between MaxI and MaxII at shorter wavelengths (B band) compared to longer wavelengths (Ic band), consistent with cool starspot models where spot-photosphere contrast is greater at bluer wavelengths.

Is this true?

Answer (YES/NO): YES